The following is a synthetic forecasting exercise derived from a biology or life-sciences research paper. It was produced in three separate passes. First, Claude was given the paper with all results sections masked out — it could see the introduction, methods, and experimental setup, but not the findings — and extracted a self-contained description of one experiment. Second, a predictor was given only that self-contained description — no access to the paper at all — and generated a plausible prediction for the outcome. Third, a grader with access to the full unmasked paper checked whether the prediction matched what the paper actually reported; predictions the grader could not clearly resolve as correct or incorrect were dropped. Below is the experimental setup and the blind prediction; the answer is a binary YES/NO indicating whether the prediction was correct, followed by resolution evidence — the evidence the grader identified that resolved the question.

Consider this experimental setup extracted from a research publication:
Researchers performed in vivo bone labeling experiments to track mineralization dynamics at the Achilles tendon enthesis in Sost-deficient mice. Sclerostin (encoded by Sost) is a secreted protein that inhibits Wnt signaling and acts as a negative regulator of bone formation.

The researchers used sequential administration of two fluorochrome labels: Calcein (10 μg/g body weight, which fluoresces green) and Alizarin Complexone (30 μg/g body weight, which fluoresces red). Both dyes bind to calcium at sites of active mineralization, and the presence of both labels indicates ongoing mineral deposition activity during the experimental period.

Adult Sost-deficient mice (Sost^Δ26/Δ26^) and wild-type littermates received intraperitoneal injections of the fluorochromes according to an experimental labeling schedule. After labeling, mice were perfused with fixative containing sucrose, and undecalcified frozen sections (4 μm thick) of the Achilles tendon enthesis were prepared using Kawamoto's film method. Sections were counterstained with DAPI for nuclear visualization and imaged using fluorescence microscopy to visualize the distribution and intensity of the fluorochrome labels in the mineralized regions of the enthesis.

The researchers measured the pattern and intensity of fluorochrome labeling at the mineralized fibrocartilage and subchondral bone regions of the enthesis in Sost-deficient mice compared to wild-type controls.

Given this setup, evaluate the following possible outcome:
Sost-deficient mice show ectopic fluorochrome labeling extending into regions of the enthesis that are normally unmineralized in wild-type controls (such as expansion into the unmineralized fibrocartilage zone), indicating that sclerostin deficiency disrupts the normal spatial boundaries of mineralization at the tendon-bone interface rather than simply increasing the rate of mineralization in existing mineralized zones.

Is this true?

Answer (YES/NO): NO